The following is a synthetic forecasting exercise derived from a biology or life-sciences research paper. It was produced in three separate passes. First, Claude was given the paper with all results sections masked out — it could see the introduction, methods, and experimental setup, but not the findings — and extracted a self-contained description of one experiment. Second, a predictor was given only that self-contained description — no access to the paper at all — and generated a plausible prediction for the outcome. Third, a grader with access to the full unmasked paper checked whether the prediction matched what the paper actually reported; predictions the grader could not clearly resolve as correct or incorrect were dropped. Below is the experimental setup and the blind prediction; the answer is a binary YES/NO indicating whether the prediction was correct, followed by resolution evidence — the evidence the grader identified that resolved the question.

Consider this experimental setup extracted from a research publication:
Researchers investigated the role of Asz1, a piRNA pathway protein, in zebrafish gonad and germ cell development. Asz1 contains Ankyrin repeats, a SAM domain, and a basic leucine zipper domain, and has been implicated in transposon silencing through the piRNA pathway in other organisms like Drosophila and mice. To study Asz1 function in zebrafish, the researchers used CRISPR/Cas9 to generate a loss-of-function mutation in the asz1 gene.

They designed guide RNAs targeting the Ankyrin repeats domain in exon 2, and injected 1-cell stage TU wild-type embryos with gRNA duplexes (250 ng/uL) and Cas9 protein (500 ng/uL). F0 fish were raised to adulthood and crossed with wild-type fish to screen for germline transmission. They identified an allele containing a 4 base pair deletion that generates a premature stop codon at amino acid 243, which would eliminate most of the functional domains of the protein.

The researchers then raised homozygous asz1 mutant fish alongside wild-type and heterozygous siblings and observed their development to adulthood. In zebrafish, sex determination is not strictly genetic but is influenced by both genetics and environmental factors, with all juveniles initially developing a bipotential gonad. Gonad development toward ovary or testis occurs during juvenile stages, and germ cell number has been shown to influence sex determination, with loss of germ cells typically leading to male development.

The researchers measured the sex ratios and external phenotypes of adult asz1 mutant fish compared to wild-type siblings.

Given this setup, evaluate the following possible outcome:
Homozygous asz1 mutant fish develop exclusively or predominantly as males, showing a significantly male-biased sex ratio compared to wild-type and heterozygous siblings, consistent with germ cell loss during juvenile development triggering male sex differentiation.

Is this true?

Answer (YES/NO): YES